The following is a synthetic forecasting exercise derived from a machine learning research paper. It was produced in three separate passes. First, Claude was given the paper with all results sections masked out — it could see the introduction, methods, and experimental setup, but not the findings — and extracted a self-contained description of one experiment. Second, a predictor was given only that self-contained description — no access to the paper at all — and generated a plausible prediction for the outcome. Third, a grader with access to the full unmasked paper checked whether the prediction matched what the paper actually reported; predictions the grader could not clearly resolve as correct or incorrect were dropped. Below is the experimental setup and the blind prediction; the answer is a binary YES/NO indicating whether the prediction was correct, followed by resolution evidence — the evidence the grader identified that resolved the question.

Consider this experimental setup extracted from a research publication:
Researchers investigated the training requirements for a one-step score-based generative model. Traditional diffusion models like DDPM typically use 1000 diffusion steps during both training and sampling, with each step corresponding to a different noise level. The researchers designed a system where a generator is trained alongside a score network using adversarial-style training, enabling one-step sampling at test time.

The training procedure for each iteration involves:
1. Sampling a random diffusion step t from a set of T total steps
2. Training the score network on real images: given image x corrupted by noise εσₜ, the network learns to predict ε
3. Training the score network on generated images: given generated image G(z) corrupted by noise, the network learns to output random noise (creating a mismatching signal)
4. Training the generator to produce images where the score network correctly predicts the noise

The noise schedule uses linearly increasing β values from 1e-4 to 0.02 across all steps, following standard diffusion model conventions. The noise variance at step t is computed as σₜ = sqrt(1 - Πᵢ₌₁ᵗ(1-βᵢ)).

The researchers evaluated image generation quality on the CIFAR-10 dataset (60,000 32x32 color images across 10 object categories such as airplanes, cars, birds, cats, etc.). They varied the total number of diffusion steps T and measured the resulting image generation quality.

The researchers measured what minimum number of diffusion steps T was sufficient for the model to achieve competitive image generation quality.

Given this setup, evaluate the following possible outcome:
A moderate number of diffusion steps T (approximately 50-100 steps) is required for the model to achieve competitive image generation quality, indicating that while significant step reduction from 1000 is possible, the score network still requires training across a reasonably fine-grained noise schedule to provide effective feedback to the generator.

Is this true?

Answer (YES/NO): NO